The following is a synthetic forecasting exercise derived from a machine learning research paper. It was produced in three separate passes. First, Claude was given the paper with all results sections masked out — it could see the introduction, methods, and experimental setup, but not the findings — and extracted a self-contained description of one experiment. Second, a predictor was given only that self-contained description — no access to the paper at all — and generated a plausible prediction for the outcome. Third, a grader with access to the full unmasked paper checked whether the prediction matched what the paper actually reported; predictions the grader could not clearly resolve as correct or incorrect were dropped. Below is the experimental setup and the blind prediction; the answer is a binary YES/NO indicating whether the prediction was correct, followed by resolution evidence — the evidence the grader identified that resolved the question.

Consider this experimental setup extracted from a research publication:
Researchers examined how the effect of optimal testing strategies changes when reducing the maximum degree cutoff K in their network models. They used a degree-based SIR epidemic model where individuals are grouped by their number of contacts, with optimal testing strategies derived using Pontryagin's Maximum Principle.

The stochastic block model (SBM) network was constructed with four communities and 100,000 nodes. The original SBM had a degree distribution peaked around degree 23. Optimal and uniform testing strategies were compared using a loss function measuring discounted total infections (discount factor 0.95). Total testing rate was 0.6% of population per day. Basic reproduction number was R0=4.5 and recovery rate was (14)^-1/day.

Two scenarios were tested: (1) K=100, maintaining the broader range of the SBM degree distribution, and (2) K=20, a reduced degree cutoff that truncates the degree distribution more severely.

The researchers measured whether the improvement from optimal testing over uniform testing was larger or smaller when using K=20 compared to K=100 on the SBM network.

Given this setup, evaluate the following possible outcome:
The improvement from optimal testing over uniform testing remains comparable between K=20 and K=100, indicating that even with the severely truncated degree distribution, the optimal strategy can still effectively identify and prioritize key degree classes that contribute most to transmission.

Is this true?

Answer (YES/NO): NO